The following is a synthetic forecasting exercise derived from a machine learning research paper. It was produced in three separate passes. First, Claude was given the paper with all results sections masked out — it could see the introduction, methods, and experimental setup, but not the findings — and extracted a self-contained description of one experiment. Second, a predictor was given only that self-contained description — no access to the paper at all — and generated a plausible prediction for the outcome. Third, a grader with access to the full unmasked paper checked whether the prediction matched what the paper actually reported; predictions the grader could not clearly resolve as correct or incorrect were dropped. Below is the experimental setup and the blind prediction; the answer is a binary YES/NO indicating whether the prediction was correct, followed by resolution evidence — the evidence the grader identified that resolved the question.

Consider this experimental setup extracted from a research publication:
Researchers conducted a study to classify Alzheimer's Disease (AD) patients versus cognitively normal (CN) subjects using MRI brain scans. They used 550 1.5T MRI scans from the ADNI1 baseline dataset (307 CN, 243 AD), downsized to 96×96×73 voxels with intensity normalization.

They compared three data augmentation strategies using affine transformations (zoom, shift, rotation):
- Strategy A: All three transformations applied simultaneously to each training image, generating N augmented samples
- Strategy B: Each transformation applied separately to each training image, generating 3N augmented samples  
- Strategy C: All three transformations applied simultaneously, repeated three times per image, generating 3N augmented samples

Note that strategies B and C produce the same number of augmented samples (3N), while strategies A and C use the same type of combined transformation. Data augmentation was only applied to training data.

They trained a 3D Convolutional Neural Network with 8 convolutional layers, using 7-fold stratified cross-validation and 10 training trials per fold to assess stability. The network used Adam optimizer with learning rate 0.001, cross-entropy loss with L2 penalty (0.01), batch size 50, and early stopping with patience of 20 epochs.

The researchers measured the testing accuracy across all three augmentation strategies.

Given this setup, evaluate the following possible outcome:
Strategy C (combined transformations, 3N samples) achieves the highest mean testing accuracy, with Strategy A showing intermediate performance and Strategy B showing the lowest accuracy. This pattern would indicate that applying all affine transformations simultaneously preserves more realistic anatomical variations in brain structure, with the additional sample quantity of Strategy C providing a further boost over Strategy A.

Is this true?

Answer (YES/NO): NO